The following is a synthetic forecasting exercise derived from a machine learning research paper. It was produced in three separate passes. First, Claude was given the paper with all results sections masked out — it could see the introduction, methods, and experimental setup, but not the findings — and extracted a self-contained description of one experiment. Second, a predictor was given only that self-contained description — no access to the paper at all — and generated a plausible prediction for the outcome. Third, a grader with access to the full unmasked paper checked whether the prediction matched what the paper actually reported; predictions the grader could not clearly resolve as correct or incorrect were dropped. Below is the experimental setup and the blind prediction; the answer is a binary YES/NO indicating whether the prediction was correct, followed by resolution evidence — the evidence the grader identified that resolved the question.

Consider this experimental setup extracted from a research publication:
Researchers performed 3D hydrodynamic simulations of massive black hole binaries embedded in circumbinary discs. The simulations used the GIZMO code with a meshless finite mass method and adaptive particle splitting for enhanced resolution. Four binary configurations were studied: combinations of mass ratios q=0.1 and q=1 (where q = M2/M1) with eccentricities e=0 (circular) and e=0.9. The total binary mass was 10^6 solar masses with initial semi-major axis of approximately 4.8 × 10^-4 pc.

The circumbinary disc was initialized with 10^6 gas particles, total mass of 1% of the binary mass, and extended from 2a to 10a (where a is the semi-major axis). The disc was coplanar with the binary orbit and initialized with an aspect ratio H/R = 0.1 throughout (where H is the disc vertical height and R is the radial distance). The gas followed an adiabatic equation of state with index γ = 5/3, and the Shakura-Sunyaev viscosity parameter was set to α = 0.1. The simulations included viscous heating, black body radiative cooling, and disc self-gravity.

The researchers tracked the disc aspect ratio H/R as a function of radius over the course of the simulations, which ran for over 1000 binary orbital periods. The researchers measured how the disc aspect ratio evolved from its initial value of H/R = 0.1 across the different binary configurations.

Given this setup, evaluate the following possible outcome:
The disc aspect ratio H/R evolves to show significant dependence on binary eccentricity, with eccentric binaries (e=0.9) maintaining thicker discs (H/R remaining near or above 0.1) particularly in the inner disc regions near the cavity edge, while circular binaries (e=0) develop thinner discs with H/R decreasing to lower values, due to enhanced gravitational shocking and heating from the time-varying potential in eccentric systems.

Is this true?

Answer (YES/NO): NO